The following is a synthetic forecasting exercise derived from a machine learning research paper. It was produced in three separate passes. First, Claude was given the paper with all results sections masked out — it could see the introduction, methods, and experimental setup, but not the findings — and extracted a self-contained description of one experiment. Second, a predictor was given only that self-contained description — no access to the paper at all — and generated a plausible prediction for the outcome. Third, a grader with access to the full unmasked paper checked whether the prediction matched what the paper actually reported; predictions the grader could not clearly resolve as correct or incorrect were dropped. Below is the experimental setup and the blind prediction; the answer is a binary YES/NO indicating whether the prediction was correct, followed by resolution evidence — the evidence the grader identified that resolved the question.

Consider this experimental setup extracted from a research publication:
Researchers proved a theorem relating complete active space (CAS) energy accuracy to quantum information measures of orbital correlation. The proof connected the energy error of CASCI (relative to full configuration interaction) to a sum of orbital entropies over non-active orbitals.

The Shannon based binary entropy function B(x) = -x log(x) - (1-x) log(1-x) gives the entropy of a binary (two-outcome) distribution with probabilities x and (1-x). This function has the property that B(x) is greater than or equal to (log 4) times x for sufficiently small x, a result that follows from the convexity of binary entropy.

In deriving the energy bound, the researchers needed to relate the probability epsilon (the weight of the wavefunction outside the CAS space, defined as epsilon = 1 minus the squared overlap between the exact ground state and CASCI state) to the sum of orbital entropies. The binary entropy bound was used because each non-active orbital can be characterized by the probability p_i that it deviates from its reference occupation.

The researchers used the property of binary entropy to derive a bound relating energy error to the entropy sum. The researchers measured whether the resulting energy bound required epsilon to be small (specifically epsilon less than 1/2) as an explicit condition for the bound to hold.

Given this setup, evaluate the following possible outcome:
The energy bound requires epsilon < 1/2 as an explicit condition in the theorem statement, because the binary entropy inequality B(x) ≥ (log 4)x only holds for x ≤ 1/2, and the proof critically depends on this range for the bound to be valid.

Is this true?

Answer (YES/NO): YES